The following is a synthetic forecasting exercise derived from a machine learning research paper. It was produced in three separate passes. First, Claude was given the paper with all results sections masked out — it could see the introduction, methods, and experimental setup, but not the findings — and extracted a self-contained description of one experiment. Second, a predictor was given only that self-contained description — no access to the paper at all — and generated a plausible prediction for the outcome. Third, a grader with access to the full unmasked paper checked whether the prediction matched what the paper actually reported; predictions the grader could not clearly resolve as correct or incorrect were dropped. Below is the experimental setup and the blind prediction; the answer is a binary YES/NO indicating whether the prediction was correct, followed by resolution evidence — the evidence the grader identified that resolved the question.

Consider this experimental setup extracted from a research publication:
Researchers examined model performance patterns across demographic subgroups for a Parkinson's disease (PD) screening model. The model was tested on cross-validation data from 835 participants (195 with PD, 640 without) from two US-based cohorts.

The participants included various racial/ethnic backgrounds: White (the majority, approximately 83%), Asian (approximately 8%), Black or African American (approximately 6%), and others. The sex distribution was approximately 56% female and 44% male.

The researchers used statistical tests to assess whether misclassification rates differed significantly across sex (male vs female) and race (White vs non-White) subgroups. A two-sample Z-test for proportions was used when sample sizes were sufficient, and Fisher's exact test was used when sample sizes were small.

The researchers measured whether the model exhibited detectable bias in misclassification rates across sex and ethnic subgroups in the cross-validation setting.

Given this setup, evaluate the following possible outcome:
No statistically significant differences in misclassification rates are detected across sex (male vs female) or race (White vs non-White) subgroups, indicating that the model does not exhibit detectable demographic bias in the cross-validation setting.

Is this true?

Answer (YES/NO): YES